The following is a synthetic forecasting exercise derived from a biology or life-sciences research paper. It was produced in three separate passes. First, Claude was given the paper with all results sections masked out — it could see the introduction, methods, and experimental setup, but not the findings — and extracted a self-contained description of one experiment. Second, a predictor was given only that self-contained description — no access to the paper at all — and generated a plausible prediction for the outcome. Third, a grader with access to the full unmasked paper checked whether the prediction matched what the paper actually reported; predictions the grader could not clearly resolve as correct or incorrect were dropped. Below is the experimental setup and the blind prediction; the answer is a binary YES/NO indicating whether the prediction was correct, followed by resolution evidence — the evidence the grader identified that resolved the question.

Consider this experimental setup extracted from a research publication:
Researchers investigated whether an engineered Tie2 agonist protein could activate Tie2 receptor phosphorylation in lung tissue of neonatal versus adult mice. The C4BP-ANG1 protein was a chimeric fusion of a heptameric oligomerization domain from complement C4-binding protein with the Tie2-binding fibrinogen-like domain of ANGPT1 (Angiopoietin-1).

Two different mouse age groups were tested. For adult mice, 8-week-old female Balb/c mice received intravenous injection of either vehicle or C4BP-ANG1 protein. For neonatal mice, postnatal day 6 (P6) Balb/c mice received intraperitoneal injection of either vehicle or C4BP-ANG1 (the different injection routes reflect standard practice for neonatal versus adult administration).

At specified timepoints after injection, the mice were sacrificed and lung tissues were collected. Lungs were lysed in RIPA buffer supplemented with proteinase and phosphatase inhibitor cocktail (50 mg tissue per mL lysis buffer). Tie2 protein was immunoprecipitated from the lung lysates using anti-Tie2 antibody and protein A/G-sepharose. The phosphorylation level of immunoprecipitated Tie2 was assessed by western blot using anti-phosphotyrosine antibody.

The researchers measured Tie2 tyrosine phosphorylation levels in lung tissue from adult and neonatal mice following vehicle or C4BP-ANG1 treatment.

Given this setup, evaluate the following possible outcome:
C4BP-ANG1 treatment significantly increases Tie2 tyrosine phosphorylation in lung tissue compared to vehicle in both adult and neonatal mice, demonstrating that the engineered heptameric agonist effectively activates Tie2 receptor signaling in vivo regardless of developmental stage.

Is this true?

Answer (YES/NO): YES